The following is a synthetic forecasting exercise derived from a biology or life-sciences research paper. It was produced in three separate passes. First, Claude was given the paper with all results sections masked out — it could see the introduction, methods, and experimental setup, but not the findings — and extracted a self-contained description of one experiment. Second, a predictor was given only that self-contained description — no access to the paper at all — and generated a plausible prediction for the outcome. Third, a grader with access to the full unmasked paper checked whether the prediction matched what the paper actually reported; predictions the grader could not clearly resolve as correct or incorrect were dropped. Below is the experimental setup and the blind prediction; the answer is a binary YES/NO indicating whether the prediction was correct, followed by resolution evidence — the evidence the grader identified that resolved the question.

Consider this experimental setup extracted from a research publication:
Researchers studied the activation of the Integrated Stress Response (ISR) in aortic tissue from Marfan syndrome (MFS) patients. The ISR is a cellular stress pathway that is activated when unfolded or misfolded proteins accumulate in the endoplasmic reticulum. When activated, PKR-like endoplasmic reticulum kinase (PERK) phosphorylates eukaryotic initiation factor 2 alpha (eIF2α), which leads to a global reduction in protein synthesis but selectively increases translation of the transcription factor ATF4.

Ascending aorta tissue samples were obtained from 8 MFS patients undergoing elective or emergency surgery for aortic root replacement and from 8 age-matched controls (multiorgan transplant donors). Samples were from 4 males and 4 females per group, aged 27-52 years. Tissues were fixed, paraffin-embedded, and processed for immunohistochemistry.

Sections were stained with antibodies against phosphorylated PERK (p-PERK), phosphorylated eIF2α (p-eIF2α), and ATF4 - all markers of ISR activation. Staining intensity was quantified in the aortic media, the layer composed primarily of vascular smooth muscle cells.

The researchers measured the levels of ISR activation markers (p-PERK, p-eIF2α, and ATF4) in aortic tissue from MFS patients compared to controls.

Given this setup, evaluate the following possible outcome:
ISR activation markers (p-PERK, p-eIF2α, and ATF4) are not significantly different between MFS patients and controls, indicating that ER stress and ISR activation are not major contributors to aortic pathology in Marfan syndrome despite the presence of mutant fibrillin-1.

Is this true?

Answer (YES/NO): NO